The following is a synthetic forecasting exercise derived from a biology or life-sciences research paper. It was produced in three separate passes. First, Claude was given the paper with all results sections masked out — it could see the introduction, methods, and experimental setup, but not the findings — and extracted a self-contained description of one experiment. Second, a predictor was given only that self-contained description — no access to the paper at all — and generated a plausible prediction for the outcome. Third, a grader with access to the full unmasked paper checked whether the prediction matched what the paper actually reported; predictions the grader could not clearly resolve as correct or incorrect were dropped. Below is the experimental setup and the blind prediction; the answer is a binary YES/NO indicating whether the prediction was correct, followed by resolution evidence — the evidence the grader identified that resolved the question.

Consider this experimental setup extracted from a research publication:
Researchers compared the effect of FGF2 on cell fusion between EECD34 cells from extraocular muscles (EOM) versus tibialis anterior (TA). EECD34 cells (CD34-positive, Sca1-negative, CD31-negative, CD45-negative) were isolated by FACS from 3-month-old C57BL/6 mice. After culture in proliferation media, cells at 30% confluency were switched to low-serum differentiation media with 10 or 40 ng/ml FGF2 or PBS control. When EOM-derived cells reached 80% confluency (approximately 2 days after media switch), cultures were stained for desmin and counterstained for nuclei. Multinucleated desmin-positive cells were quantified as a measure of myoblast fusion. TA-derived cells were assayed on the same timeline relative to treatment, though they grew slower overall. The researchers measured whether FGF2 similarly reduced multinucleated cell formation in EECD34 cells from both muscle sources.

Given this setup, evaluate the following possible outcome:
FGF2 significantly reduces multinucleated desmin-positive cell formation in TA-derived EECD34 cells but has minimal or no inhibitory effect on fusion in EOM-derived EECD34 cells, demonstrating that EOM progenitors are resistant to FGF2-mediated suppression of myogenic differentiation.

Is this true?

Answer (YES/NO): NO